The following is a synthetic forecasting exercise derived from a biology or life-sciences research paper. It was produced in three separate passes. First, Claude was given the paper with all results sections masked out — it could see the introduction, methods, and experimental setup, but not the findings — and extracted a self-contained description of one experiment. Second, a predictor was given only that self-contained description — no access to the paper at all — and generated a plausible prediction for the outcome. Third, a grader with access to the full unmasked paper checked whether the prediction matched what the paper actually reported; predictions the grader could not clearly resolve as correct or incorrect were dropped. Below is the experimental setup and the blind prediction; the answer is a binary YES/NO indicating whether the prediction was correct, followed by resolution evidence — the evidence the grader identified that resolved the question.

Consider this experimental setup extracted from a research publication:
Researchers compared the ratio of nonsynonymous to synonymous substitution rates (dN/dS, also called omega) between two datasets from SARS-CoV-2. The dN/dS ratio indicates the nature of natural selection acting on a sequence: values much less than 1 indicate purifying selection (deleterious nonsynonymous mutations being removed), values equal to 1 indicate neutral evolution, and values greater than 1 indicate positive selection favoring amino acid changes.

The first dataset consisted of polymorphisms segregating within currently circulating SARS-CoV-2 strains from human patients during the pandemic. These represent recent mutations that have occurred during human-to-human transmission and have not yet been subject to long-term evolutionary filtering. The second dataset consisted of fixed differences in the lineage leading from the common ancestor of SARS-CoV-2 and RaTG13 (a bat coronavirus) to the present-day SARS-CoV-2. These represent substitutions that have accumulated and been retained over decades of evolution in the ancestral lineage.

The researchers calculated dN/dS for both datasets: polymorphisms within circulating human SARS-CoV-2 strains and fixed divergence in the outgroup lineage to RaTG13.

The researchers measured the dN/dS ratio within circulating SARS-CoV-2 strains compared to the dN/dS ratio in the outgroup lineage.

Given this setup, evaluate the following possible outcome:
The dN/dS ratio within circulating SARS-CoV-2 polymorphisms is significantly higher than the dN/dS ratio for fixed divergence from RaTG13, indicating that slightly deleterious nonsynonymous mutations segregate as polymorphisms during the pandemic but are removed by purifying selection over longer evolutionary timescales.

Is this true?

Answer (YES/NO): YES